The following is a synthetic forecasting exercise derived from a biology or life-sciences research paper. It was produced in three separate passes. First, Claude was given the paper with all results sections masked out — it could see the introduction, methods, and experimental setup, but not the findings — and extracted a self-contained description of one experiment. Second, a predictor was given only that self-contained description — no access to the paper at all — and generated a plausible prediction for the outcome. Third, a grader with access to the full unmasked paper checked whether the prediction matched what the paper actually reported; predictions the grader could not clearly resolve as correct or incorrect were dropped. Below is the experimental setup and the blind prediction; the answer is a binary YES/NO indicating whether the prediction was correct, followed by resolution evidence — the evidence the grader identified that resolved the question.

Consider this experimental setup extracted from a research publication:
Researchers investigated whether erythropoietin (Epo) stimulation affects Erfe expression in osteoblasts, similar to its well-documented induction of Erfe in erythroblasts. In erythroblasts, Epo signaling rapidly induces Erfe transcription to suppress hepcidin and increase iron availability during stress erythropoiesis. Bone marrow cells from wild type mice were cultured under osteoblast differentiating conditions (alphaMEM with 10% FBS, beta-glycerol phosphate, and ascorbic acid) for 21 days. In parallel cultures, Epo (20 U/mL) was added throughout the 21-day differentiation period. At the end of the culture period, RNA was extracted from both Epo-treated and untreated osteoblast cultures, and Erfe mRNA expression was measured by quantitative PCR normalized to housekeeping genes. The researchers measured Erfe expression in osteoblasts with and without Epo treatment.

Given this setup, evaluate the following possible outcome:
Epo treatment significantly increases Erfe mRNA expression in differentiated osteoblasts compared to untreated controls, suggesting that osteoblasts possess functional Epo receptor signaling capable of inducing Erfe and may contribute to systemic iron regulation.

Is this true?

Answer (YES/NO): NO